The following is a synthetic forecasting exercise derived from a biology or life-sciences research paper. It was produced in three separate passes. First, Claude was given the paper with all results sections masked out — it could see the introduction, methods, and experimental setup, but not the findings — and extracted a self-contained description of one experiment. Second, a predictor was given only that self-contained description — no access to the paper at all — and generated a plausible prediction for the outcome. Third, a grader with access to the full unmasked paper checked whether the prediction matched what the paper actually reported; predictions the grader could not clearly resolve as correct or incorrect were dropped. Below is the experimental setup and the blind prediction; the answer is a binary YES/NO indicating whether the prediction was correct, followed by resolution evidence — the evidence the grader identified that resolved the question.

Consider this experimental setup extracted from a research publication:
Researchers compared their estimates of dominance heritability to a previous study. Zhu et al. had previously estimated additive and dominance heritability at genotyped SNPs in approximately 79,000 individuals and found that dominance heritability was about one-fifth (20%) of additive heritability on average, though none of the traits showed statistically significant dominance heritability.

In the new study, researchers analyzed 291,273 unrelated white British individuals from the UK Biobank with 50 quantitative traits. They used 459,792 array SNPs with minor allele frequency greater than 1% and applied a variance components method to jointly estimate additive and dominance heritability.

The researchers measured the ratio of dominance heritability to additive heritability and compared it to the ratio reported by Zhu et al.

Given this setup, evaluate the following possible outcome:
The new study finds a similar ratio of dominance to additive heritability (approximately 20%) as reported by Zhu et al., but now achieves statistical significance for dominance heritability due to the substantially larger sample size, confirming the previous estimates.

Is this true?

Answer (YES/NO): NO